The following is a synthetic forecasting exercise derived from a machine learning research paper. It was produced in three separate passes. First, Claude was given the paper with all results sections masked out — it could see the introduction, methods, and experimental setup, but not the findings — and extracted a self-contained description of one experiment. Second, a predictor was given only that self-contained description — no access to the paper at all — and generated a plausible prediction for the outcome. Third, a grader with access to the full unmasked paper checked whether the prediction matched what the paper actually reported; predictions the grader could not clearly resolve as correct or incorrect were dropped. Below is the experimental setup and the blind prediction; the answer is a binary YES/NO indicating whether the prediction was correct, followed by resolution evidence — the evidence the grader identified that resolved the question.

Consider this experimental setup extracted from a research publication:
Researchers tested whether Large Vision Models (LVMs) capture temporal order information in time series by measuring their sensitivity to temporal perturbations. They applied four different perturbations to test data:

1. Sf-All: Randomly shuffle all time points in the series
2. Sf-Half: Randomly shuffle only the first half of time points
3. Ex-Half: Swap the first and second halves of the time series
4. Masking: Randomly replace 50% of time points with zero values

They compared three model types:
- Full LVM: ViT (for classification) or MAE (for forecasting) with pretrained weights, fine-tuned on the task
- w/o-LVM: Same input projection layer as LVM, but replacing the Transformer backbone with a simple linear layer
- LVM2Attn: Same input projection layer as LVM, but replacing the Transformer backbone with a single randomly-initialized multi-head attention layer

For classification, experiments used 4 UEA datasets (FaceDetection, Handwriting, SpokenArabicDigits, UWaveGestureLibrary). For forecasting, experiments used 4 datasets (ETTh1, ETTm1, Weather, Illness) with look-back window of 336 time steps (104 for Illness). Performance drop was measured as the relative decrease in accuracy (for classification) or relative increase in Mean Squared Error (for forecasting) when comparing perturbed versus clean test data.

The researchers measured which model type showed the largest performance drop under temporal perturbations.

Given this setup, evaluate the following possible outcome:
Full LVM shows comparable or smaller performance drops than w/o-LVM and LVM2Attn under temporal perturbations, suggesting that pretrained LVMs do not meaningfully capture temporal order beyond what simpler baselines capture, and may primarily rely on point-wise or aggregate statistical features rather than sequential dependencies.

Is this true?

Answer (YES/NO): NO